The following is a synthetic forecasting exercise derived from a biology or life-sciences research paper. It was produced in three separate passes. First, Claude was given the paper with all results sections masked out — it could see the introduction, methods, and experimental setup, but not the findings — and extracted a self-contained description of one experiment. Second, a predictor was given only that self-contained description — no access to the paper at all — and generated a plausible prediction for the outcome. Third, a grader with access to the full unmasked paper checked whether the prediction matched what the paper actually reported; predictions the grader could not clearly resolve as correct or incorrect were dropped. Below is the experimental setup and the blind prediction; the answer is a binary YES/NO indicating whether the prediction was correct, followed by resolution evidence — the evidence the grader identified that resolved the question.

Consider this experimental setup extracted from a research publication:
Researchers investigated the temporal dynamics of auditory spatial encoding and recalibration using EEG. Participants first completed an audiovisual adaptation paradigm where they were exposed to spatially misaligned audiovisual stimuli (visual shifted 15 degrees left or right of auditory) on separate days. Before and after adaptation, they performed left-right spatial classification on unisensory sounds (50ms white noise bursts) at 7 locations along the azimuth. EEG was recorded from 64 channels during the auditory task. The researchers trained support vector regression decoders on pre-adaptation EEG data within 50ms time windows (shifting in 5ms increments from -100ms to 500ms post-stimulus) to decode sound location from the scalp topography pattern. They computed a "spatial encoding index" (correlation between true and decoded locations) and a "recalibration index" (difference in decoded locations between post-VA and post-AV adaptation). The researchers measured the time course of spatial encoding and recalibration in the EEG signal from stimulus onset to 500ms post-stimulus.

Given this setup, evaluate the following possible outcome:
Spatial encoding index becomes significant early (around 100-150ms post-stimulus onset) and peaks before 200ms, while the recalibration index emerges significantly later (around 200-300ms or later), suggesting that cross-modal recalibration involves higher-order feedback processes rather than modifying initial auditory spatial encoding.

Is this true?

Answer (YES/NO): NO